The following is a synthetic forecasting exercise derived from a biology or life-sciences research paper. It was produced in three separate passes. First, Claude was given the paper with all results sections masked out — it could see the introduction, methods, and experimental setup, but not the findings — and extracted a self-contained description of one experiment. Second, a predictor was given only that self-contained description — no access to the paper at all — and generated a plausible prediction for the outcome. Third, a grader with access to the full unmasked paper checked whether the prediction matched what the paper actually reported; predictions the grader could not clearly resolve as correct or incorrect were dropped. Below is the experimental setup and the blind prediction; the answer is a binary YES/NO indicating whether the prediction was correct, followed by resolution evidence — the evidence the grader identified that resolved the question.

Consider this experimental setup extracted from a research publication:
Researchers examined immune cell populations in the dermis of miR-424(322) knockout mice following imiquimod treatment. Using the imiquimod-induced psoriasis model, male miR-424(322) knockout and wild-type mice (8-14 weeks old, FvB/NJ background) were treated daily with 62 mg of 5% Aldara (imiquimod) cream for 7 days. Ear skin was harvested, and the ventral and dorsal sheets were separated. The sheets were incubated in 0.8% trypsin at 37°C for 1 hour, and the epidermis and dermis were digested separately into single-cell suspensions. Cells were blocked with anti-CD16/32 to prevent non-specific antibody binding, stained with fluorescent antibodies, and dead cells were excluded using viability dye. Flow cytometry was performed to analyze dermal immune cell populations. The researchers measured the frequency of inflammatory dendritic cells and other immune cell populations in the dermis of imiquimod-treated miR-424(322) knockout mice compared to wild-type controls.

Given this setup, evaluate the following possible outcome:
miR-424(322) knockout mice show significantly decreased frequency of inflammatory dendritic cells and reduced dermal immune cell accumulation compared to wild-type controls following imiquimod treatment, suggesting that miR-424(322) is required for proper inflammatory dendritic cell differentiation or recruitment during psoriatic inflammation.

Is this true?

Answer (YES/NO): YES